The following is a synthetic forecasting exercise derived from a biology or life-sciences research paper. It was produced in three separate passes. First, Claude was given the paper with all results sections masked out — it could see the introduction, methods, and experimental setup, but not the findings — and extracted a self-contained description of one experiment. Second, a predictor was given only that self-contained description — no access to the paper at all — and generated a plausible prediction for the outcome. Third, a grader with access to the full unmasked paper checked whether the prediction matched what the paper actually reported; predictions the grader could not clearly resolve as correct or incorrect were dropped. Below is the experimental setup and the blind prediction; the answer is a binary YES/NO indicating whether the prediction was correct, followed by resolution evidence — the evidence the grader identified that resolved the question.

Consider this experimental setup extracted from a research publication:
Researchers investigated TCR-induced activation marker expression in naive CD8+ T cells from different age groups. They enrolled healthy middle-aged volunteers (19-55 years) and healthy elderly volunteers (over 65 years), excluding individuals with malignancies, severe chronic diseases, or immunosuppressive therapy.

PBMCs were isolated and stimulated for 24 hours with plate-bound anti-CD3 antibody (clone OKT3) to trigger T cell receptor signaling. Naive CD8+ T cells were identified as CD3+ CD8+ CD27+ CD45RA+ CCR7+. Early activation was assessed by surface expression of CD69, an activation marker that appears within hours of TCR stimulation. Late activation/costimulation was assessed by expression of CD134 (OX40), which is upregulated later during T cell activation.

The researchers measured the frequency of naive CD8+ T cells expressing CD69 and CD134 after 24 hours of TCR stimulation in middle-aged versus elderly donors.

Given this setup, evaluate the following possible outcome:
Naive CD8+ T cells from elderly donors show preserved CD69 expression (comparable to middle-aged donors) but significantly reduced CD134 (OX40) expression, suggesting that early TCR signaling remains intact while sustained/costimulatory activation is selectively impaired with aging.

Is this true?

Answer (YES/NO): NO